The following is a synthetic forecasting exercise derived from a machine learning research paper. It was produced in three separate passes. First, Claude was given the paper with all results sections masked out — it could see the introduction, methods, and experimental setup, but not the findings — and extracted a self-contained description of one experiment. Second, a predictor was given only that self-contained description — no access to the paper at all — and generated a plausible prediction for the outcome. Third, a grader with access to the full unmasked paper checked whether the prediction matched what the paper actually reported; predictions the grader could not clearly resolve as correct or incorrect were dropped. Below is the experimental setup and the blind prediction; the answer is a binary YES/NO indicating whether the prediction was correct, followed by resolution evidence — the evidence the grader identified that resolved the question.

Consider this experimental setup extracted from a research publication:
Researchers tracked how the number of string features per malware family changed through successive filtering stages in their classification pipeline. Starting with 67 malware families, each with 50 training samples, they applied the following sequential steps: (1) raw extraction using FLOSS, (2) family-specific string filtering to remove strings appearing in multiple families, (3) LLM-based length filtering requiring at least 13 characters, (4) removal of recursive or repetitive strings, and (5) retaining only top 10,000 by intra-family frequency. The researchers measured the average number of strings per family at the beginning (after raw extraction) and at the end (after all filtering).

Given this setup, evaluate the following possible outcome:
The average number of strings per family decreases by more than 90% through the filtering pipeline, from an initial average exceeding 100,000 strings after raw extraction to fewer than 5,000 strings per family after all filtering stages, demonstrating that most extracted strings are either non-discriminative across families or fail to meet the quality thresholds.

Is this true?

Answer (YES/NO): NO